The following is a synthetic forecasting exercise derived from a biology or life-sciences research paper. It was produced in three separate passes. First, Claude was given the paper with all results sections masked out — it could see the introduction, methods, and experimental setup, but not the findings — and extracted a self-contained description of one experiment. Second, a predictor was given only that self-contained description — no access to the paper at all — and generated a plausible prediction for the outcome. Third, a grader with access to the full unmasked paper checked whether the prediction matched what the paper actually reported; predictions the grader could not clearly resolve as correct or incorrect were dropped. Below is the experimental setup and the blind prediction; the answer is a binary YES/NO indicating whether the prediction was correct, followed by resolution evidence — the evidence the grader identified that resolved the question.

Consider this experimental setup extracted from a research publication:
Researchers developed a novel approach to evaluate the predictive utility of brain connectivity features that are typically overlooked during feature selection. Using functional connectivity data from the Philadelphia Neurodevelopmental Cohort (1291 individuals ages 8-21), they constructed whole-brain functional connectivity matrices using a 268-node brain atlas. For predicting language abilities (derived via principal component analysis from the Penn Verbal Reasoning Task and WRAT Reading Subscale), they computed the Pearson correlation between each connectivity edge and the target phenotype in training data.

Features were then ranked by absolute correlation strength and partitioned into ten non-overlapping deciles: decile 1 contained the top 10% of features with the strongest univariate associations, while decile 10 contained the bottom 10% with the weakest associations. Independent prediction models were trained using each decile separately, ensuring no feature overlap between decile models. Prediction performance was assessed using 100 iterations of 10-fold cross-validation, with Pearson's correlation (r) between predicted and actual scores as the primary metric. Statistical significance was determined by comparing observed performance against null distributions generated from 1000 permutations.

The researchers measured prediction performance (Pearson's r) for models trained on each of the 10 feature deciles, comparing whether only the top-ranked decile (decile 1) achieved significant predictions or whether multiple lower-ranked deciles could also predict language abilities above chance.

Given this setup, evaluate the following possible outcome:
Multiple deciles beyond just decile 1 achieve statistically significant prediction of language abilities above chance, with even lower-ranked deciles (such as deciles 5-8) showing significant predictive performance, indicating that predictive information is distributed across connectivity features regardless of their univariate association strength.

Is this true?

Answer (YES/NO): YES